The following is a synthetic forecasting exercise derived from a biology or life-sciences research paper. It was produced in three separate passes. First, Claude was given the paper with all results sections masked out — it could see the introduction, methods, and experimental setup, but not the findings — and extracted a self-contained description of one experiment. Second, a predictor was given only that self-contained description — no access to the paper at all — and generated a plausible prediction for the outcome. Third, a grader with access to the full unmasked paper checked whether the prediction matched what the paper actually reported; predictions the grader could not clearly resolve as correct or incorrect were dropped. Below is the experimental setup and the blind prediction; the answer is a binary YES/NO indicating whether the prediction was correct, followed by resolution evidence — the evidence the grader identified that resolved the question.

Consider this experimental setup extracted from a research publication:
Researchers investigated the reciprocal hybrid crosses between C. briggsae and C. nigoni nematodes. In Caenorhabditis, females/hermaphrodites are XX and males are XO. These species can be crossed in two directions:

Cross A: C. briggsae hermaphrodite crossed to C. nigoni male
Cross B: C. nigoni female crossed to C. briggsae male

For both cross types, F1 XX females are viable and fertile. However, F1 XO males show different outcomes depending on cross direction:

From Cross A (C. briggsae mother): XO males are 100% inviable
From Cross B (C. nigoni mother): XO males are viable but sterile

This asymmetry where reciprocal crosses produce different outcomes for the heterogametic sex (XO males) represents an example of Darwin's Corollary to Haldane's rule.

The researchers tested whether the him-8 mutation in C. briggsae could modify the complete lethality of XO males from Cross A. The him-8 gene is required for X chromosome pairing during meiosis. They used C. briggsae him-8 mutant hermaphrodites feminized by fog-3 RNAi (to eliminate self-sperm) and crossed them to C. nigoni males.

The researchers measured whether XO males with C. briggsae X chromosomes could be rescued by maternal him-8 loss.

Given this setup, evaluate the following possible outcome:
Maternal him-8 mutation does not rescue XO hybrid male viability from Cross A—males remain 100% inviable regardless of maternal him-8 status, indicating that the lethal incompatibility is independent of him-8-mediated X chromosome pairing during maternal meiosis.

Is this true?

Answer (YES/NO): YES